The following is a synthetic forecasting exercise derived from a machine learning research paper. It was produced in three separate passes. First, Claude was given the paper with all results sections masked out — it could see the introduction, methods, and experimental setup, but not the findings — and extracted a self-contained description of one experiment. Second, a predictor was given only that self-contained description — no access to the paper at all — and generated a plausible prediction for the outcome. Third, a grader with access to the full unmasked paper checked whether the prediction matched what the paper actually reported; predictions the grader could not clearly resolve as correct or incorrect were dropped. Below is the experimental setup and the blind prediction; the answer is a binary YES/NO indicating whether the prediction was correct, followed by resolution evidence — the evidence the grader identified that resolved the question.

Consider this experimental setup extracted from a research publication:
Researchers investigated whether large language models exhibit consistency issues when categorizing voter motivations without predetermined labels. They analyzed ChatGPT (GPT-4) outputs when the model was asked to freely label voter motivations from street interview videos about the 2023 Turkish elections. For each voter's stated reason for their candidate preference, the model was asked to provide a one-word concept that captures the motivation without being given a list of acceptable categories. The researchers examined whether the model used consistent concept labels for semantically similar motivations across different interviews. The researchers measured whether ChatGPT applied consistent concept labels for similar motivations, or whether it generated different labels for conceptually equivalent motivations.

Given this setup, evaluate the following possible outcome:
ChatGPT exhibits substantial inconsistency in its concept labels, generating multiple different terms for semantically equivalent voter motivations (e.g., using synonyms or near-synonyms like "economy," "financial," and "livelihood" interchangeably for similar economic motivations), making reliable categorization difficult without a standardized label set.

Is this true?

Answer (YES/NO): YES